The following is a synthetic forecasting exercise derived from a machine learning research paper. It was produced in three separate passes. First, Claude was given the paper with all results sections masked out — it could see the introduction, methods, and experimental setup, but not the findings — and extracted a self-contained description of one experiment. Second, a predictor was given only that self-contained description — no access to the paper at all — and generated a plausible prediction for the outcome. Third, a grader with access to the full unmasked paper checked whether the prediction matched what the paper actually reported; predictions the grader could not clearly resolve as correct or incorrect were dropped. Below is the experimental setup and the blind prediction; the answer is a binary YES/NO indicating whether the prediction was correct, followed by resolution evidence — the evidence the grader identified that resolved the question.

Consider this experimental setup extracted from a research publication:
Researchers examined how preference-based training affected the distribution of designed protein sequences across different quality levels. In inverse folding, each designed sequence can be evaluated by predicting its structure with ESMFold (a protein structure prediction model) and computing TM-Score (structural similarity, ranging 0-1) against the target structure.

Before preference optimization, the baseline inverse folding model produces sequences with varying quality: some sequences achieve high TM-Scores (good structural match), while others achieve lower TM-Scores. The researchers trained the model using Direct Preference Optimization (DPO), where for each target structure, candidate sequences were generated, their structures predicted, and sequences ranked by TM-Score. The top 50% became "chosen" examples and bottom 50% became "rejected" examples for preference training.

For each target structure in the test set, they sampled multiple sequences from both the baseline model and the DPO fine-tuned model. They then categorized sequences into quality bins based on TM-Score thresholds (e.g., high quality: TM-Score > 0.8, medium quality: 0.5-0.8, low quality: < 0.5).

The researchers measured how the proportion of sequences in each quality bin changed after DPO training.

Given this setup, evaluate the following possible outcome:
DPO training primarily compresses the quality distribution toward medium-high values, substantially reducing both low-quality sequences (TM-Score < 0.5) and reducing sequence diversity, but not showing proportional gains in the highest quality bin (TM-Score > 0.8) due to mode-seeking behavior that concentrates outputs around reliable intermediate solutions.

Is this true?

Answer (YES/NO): NO